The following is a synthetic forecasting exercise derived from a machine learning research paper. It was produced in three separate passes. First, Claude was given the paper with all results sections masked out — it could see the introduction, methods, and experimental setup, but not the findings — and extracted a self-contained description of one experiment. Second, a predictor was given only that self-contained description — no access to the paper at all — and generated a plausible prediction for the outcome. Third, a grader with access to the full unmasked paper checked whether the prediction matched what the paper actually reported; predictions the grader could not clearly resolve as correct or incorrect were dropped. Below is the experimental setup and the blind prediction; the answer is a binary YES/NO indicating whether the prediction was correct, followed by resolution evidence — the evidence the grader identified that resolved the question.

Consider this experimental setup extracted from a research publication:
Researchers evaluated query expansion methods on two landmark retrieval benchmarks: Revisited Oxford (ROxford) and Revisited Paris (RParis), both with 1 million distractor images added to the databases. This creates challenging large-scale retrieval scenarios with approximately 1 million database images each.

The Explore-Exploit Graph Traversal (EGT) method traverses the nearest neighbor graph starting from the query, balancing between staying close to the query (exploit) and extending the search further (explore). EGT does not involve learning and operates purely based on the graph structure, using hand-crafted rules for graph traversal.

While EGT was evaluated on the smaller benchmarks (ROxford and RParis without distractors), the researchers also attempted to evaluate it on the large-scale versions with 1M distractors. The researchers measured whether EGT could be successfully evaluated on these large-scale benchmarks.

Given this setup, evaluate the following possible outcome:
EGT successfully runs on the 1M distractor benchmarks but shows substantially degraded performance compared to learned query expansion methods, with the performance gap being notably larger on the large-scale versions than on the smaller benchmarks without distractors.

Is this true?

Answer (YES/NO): NO